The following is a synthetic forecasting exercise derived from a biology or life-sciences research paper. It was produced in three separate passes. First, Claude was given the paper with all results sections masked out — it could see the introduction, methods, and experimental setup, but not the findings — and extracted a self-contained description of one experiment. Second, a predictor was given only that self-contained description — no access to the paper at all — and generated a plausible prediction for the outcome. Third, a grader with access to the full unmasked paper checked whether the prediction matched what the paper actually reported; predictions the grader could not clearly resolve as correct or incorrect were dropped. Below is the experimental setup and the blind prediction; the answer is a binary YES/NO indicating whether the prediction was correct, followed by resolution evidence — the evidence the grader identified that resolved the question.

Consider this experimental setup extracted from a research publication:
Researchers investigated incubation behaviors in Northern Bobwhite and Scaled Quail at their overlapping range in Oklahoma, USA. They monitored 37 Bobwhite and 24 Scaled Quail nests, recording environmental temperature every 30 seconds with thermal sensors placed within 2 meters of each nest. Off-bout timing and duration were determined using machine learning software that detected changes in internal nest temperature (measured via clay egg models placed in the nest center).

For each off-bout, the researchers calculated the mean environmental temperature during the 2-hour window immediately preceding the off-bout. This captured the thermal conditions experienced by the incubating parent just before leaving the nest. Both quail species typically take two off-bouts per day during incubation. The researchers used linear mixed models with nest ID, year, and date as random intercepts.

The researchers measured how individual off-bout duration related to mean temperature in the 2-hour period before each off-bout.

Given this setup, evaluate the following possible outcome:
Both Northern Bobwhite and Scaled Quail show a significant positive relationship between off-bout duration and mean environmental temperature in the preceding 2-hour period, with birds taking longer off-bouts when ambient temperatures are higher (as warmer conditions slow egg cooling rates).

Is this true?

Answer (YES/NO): YES